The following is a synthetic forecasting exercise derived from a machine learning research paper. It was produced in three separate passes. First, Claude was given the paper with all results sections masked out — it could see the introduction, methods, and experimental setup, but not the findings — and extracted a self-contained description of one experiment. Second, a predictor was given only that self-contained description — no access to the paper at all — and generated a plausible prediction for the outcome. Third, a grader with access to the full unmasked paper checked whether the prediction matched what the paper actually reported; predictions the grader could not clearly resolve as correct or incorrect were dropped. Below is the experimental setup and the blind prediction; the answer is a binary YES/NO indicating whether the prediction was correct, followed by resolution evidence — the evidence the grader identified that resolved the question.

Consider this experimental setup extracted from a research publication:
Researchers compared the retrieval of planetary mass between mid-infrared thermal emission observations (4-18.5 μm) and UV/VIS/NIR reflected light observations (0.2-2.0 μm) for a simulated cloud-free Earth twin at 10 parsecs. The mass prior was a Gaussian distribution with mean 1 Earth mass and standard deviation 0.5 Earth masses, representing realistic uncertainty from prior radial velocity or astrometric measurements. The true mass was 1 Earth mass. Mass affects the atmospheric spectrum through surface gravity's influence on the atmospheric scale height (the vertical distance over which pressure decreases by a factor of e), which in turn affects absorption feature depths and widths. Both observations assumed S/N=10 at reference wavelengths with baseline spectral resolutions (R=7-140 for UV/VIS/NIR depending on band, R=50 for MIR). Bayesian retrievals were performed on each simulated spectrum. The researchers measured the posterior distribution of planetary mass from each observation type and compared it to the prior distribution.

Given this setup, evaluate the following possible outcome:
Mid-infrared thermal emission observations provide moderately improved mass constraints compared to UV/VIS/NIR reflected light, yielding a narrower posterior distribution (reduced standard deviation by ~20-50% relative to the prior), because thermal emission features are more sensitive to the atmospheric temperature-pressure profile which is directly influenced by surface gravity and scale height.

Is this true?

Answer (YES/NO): NO